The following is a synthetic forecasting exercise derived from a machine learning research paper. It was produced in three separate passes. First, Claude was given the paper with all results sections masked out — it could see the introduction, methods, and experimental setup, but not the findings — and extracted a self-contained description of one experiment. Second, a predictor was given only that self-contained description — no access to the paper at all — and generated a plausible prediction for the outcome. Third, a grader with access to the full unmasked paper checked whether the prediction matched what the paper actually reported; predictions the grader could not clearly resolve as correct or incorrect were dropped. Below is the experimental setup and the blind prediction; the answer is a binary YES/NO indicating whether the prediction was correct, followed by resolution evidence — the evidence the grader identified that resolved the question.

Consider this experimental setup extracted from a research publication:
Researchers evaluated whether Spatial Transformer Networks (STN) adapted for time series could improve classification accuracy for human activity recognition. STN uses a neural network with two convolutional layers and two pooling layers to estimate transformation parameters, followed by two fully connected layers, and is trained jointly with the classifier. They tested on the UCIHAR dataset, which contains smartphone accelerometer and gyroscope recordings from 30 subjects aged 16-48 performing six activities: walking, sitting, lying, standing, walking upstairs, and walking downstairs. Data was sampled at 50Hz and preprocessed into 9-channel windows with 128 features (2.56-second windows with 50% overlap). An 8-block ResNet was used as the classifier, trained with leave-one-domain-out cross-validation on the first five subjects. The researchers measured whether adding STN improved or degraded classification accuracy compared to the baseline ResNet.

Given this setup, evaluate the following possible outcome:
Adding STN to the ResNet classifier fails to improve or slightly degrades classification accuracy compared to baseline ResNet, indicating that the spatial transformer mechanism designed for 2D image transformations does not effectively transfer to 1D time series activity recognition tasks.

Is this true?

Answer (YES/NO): YES